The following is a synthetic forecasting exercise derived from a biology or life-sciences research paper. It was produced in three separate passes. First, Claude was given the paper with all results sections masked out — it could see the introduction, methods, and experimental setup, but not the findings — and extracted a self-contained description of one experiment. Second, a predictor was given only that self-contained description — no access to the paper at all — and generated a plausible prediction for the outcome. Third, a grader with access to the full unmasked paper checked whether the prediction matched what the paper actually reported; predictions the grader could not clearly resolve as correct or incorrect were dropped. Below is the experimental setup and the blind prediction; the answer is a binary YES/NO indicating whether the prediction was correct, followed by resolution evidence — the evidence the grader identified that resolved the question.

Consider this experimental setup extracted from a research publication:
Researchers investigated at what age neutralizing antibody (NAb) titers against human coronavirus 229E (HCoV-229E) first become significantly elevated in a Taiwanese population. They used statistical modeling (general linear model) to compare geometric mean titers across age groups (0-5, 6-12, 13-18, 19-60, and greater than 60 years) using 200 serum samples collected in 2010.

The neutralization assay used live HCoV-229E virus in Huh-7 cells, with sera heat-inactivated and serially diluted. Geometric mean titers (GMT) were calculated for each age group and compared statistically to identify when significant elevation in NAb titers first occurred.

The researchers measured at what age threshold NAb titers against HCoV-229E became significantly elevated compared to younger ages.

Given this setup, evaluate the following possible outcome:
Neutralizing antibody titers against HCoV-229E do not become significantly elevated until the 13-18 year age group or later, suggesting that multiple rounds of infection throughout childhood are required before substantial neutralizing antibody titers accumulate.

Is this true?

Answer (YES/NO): NO